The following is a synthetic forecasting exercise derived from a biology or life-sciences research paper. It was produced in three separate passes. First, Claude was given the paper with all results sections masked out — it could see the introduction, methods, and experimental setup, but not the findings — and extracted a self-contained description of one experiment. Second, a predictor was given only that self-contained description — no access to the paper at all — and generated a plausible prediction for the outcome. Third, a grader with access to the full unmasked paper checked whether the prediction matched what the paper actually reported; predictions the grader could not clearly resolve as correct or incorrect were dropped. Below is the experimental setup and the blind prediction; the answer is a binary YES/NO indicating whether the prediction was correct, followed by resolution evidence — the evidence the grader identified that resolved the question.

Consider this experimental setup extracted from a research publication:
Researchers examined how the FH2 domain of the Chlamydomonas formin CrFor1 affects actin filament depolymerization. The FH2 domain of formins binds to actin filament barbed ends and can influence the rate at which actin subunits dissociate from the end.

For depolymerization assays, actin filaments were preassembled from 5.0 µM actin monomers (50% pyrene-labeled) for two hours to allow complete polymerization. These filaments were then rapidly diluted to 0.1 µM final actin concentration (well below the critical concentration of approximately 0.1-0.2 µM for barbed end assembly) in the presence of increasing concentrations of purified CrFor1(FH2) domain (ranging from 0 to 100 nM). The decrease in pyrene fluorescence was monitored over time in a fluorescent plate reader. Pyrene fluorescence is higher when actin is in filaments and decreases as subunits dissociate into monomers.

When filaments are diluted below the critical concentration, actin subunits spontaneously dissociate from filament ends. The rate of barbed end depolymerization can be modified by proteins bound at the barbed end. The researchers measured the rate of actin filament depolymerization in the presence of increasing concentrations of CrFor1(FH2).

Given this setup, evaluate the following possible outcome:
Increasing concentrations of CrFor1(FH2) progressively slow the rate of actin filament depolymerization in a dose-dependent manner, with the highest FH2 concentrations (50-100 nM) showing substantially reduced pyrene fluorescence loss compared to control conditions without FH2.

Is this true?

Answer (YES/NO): YES